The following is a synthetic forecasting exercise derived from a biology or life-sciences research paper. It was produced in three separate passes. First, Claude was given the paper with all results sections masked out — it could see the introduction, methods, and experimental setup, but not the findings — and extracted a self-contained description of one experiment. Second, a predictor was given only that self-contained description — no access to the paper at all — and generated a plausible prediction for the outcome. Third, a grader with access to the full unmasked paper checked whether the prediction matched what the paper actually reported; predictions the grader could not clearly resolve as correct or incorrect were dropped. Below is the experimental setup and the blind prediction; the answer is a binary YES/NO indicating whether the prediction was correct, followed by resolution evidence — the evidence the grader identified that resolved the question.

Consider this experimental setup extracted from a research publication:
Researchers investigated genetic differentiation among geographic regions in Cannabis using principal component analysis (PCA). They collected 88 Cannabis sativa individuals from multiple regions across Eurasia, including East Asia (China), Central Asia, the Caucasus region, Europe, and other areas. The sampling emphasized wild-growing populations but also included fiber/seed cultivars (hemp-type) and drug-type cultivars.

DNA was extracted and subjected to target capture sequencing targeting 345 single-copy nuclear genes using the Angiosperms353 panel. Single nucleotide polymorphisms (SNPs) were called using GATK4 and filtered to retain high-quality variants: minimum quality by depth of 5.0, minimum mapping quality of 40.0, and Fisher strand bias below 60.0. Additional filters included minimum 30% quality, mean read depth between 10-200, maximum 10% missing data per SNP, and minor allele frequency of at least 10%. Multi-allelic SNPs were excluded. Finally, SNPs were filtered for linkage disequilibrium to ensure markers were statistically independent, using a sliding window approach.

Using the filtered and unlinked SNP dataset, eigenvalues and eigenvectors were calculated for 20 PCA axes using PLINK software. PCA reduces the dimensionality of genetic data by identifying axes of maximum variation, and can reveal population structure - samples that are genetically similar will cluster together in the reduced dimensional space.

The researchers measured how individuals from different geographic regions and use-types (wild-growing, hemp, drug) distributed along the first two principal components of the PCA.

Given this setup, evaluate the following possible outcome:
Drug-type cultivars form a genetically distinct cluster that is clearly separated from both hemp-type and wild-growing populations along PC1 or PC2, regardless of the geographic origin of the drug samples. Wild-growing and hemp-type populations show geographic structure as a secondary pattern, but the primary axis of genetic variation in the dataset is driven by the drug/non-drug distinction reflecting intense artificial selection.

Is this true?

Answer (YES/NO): NO